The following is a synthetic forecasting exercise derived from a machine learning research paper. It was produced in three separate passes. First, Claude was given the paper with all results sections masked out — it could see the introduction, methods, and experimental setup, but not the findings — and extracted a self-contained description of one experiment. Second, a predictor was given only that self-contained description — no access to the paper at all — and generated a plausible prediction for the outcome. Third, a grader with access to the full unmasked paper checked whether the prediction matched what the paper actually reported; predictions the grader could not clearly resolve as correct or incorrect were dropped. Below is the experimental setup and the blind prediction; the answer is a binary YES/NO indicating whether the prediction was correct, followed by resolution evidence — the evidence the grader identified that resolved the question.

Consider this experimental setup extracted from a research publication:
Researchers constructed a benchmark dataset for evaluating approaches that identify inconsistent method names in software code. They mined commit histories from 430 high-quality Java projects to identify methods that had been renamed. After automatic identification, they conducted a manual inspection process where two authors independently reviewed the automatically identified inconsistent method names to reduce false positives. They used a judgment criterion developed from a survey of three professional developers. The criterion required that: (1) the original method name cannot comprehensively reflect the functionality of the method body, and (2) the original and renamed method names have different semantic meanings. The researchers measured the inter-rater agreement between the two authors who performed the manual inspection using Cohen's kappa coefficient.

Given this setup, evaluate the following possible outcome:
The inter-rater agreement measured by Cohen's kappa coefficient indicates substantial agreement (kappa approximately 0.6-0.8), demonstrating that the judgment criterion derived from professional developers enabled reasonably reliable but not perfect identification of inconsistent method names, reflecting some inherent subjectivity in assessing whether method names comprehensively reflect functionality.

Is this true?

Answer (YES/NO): YES